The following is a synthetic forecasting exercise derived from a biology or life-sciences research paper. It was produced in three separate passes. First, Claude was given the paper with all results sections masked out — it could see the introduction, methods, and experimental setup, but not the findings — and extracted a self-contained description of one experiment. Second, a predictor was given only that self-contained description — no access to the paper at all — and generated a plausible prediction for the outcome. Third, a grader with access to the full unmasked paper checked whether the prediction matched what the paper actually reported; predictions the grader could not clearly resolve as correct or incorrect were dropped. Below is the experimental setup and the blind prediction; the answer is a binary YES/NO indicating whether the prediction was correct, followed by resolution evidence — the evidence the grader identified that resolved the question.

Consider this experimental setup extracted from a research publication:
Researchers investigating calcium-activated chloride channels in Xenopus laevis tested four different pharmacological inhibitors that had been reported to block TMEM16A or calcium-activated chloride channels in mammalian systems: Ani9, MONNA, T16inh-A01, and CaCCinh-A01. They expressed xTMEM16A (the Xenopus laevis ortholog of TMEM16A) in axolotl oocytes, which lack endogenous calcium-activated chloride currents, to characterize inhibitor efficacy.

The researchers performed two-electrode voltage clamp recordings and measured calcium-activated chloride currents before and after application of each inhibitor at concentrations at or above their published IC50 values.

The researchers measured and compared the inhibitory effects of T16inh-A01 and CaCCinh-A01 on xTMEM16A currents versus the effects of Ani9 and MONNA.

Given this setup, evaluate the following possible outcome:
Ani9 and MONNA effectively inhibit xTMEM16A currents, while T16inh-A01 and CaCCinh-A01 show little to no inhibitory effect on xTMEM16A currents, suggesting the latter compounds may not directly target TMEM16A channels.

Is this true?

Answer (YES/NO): YES